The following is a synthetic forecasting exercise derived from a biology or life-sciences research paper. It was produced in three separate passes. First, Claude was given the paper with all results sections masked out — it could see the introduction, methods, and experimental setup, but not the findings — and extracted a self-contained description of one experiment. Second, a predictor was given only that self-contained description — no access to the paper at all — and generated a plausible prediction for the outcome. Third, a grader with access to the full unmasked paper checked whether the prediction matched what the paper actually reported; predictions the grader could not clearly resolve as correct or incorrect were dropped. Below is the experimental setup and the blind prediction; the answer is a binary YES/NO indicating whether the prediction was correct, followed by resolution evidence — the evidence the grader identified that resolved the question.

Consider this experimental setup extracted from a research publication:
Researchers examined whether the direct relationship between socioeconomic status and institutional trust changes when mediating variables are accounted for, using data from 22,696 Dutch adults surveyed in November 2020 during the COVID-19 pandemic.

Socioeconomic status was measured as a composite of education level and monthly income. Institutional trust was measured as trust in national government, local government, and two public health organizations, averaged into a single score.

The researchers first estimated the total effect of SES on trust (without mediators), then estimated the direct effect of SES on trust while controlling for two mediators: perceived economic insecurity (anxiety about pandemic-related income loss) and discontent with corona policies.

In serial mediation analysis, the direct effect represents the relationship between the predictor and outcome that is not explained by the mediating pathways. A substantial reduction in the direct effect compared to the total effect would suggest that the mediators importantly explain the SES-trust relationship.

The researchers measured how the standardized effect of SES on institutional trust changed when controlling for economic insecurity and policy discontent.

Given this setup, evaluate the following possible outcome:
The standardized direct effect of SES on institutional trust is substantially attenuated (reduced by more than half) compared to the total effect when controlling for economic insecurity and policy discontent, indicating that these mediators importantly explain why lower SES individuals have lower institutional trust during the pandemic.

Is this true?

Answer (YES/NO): NO